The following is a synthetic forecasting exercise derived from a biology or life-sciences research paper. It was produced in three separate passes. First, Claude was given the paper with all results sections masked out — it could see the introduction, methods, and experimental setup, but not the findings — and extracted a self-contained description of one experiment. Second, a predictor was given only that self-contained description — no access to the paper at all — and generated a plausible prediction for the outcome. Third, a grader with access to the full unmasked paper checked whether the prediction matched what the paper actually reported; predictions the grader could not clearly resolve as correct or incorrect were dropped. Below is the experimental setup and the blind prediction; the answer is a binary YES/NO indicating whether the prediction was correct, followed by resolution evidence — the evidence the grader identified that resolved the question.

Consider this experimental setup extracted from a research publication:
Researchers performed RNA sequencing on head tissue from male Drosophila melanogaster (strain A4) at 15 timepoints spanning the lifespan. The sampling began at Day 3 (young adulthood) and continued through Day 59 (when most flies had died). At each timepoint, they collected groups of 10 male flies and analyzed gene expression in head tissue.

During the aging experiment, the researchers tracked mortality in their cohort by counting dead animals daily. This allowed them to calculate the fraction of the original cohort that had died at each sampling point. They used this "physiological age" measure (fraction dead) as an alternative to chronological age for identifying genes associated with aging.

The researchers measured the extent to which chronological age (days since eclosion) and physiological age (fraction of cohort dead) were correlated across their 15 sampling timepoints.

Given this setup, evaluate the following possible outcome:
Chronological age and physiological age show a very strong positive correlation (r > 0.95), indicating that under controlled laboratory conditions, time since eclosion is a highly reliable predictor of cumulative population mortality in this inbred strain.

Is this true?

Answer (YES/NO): YES